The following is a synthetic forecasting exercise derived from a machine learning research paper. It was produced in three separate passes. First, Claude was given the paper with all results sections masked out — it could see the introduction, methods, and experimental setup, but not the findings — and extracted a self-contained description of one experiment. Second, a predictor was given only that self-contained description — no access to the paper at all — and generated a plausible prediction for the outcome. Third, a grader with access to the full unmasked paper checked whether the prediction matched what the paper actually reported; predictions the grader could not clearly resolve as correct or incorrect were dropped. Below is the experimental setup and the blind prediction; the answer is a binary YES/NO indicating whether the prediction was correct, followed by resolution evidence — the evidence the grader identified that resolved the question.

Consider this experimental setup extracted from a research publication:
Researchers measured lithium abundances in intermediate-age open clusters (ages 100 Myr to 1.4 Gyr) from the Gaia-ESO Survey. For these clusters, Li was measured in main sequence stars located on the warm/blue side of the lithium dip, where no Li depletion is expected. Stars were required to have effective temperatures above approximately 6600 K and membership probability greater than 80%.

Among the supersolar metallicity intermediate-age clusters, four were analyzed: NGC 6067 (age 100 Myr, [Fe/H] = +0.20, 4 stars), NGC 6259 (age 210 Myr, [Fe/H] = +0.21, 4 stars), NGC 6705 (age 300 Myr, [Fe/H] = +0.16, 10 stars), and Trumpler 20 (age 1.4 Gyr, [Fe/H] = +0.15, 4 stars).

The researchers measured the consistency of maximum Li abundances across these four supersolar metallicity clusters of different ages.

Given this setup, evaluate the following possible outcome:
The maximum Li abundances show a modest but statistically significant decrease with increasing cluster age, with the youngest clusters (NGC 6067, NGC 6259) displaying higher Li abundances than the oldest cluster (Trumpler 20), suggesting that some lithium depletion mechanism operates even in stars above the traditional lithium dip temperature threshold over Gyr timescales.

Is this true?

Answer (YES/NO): NO